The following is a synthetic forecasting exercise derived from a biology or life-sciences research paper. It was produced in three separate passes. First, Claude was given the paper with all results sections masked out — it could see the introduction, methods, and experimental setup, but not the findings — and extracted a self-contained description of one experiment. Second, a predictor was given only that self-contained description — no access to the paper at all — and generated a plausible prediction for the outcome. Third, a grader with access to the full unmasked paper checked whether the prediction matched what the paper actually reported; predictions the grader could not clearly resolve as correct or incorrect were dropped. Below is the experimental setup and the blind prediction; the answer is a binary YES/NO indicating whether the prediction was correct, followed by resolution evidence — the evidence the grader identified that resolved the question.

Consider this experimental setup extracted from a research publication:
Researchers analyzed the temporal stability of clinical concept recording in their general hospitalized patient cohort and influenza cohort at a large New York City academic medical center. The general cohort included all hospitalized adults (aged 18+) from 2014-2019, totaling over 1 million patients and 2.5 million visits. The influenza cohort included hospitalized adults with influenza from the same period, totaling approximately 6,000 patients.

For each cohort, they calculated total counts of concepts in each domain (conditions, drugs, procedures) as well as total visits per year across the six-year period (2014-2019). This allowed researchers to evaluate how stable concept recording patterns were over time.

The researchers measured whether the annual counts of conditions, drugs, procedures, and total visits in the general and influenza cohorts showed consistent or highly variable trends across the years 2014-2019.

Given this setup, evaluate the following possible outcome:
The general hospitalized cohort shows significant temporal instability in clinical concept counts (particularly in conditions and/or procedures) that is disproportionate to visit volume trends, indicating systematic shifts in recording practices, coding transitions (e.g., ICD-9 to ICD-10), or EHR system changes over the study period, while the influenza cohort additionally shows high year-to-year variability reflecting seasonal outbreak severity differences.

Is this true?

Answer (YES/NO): NO